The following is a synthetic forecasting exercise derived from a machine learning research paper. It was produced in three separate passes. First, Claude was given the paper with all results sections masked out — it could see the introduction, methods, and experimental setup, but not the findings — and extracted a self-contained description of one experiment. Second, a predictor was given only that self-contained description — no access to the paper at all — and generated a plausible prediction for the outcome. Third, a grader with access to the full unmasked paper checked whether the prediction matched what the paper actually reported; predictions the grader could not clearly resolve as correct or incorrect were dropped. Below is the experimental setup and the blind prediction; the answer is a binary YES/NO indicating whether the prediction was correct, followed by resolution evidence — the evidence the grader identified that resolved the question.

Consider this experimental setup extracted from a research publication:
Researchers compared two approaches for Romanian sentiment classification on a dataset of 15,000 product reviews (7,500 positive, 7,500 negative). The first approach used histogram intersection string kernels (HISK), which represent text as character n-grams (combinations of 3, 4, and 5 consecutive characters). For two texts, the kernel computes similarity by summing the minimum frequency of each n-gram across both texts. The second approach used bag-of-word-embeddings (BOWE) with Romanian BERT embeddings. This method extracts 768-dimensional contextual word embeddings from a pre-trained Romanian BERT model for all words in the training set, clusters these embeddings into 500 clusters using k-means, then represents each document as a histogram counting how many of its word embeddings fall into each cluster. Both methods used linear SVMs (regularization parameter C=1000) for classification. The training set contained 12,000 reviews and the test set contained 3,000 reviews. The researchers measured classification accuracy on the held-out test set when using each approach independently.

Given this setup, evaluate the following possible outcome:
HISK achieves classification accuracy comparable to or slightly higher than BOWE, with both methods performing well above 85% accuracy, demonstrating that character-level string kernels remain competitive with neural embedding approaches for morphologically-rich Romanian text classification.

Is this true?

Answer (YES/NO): NO